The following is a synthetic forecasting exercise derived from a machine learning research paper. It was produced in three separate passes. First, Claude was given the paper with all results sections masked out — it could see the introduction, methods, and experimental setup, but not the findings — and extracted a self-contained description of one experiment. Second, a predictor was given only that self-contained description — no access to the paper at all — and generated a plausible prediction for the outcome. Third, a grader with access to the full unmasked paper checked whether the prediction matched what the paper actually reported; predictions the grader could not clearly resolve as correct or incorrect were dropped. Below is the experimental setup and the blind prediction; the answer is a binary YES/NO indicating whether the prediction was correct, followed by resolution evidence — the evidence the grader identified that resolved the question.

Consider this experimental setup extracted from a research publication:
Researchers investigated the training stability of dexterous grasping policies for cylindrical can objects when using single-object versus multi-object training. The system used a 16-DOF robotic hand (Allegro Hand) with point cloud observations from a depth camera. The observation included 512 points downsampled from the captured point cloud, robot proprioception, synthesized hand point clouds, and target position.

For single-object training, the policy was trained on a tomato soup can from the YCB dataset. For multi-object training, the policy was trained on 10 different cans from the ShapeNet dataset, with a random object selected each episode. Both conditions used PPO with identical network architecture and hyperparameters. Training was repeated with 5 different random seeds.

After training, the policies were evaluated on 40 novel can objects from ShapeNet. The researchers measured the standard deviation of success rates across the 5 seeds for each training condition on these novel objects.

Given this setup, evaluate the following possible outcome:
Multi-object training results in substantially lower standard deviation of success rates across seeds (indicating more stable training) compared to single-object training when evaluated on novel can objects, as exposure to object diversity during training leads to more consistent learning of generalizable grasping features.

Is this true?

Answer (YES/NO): YES